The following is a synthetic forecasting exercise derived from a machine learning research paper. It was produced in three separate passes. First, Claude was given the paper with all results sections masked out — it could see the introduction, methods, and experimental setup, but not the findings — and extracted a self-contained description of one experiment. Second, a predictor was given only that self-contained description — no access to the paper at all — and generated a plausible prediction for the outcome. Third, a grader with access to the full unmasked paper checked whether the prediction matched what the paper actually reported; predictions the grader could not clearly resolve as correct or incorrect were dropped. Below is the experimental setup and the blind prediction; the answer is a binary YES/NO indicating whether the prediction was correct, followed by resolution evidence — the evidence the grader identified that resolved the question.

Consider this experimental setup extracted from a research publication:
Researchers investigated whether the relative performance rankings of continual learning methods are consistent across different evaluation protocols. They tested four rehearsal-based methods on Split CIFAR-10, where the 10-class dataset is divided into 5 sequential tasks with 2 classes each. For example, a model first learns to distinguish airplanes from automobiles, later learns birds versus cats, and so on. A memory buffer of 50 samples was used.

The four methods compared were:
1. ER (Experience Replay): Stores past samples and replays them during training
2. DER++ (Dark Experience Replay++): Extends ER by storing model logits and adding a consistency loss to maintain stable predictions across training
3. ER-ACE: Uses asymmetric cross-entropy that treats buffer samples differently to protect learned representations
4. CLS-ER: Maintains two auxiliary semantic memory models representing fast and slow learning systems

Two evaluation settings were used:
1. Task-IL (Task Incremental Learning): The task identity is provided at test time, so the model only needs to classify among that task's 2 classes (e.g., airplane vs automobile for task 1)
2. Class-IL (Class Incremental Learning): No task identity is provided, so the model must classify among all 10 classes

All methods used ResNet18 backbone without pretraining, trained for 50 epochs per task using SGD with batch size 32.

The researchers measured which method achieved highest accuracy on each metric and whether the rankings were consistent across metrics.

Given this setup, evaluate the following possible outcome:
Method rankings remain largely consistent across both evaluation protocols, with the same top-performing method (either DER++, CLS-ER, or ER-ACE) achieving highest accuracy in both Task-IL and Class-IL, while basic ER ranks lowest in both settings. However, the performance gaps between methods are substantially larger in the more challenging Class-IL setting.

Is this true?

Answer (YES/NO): NO